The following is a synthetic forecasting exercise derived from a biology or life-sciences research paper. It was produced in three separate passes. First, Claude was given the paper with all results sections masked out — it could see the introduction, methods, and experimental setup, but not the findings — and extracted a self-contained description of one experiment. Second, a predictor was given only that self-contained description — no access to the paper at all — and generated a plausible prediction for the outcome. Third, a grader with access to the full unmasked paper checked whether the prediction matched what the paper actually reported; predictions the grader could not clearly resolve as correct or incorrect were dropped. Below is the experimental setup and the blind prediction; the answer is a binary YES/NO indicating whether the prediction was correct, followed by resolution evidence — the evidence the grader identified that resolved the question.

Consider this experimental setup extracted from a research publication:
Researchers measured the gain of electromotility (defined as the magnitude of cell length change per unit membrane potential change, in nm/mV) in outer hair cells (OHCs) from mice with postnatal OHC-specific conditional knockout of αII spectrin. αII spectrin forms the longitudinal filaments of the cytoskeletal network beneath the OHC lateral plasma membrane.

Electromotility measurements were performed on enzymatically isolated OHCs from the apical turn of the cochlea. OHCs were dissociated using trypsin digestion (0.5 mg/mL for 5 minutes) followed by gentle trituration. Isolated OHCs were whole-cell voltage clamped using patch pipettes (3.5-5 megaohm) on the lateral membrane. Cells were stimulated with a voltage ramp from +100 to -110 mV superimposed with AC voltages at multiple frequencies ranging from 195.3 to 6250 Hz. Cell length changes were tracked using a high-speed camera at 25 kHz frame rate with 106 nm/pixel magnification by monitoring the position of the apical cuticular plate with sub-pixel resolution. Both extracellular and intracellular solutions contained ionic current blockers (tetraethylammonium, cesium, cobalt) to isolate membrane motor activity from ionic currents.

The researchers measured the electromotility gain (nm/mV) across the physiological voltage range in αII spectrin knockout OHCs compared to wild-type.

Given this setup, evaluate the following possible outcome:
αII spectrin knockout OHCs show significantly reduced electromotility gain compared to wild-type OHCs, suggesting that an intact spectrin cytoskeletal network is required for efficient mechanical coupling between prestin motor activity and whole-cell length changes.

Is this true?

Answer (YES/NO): YES